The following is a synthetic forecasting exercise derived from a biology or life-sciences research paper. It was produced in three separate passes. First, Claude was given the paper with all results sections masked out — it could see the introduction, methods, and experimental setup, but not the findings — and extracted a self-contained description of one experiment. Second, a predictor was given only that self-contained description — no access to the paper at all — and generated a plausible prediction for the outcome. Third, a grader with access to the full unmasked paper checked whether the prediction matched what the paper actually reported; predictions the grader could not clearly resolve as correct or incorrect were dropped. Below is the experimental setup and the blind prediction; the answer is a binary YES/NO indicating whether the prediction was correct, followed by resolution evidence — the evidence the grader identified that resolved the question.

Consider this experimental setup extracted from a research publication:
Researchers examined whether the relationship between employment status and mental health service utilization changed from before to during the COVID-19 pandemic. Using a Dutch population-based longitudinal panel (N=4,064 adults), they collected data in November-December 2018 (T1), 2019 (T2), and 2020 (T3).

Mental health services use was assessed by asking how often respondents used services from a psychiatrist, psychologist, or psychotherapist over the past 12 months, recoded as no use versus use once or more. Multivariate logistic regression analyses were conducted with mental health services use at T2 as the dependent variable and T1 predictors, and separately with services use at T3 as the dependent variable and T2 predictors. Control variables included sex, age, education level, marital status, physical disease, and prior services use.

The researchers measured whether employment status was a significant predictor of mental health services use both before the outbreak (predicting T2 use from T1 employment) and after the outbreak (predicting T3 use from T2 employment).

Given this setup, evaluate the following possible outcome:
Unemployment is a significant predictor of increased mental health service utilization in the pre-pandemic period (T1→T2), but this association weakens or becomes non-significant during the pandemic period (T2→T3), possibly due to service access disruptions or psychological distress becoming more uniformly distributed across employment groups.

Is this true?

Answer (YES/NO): NO